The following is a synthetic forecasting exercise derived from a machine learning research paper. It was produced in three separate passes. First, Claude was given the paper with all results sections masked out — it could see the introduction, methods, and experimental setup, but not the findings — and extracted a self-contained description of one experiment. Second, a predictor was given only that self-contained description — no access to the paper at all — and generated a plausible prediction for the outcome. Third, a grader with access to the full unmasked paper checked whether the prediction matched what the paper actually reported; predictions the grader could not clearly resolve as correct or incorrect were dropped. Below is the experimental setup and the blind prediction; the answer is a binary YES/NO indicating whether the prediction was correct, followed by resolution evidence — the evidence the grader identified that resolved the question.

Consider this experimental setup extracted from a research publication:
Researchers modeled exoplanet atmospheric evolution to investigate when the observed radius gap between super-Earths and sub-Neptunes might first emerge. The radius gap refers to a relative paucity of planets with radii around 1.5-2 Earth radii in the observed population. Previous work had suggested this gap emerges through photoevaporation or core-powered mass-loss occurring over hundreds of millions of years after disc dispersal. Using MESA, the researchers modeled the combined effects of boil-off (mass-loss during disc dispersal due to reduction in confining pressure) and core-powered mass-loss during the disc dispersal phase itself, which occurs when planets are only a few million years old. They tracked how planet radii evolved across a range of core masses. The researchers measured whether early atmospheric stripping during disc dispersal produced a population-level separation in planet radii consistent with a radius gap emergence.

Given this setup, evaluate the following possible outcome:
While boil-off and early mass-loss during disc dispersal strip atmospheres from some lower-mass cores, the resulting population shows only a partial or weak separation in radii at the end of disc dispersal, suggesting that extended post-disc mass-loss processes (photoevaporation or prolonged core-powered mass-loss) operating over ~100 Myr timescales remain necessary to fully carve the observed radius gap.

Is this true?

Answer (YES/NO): NO